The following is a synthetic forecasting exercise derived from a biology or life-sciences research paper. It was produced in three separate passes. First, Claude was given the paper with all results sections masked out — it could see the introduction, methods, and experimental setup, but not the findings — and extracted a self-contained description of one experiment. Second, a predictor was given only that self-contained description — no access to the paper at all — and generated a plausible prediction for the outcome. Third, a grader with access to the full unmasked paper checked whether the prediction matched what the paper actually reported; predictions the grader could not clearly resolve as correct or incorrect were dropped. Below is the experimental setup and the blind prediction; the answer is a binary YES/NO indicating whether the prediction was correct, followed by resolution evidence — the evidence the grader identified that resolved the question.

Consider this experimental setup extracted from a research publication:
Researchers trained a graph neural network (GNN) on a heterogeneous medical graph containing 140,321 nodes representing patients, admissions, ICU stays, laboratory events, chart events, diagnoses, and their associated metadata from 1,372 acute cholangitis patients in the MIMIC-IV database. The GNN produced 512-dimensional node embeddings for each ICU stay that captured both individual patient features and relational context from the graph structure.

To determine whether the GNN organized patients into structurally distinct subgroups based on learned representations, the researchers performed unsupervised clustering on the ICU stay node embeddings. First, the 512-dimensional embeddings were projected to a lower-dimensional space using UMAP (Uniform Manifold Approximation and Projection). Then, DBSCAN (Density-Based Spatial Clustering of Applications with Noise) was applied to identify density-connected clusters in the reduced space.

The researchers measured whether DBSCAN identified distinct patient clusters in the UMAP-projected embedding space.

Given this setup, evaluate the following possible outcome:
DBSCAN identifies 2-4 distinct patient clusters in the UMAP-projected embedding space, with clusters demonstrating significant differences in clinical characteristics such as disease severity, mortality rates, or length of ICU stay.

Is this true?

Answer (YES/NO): NO